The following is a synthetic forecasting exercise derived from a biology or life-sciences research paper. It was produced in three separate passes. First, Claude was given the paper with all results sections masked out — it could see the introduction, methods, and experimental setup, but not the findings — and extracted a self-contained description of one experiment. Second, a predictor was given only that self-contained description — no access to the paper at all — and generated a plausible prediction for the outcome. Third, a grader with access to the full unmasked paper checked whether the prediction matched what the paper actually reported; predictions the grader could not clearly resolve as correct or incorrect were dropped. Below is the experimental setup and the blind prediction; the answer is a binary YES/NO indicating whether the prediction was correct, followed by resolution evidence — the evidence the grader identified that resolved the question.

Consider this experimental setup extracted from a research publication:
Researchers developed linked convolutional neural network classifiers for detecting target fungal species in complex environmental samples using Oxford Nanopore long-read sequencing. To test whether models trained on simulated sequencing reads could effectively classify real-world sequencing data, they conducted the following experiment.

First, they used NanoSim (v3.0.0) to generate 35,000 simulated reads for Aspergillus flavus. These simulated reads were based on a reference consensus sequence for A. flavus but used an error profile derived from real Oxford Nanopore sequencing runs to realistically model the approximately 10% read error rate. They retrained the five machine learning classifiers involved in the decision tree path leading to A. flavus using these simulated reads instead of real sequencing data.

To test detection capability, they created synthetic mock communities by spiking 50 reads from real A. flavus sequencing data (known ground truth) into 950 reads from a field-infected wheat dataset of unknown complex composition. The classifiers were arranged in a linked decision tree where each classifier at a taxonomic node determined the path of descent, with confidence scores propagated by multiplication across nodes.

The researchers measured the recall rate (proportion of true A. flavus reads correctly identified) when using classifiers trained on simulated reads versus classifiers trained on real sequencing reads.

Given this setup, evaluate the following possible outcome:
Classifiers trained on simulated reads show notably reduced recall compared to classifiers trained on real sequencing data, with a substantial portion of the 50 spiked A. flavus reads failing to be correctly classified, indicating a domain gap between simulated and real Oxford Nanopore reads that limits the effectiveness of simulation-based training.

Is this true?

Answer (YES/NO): NO